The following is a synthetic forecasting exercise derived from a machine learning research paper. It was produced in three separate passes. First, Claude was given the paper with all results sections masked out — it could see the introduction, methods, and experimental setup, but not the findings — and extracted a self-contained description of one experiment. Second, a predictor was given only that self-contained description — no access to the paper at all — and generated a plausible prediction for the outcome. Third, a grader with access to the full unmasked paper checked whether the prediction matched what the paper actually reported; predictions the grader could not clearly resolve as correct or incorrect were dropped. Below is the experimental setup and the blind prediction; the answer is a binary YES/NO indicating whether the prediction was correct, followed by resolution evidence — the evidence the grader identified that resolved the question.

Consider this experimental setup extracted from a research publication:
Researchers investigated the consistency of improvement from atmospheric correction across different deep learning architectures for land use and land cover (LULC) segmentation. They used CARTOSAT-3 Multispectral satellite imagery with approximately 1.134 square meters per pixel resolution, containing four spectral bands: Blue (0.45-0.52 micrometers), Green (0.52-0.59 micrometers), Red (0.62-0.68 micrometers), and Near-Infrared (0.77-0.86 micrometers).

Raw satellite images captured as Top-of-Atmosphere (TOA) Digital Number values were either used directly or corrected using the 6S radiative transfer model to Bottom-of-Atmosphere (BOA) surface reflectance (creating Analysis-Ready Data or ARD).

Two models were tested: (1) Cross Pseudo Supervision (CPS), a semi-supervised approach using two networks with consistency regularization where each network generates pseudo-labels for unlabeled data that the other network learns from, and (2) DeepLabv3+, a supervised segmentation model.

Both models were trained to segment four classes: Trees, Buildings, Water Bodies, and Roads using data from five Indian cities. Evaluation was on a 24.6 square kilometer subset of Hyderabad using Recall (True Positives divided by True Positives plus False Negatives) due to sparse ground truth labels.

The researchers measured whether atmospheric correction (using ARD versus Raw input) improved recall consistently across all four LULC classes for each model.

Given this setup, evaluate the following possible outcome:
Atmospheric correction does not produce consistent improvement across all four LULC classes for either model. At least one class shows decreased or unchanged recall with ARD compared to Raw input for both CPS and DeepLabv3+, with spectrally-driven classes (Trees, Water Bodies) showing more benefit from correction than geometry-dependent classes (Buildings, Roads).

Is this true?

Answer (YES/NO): NO